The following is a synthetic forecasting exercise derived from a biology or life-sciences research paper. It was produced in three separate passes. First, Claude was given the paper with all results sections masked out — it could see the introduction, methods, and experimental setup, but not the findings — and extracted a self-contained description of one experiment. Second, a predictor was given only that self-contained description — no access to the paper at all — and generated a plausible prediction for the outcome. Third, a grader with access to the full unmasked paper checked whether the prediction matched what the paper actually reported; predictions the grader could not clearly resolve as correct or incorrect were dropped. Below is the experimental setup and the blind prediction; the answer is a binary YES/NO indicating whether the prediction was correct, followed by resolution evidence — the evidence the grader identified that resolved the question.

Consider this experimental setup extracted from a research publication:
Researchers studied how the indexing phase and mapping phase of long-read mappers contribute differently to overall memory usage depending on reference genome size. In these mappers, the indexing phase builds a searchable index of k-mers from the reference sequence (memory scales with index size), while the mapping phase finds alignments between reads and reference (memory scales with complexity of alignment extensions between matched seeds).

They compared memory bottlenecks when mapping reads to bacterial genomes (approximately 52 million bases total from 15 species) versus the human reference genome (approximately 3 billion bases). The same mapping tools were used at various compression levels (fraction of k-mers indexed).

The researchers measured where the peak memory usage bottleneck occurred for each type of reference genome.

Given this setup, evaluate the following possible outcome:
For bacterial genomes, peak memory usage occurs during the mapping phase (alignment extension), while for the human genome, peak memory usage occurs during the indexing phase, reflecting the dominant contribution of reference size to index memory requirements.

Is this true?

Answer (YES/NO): YES